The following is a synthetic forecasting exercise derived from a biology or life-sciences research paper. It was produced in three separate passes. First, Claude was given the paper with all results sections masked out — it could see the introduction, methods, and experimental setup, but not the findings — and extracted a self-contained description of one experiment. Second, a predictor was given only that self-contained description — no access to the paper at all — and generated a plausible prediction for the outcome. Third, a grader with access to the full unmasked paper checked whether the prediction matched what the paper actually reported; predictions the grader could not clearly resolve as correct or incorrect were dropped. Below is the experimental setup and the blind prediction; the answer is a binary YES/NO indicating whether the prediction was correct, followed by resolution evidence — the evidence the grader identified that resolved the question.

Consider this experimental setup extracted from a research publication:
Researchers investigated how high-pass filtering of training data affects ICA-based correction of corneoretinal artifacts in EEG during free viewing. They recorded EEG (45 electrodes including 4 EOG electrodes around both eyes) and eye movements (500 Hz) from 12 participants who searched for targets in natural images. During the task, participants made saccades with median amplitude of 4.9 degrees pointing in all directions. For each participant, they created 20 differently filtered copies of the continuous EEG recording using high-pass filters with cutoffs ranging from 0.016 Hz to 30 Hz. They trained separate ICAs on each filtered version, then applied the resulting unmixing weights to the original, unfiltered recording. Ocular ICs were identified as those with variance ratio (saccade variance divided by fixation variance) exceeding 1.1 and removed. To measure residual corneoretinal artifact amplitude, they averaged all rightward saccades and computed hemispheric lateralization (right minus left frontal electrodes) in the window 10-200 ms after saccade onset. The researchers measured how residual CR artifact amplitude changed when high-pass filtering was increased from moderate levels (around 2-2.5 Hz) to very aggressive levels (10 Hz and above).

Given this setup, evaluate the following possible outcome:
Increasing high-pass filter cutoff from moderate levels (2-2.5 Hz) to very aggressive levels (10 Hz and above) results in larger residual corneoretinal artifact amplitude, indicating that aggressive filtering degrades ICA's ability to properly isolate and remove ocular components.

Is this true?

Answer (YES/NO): NO